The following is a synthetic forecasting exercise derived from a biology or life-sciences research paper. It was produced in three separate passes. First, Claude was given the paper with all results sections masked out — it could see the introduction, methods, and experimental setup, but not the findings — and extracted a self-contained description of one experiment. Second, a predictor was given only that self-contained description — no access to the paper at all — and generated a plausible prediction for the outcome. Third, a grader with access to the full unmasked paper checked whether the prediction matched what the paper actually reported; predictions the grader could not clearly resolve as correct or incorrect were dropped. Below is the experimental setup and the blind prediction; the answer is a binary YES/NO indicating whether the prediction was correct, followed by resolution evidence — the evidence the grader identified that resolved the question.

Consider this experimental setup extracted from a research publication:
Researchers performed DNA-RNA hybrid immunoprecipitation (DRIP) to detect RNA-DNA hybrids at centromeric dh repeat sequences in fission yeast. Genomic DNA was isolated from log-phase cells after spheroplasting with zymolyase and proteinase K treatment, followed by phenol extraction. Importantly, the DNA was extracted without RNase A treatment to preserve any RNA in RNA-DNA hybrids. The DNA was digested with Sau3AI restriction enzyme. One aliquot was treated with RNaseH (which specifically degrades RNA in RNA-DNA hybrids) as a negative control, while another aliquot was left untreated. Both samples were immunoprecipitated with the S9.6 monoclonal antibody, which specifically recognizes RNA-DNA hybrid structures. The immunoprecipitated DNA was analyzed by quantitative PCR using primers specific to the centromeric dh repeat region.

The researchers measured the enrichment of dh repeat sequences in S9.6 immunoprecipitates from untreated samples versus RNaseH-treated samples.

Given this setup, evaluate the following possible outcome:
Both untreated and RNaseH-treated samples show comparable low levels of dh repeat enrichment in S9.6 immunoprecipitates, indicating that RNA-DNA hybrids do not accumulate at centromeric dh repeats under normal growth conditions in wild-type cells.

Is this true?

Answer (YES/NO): NO